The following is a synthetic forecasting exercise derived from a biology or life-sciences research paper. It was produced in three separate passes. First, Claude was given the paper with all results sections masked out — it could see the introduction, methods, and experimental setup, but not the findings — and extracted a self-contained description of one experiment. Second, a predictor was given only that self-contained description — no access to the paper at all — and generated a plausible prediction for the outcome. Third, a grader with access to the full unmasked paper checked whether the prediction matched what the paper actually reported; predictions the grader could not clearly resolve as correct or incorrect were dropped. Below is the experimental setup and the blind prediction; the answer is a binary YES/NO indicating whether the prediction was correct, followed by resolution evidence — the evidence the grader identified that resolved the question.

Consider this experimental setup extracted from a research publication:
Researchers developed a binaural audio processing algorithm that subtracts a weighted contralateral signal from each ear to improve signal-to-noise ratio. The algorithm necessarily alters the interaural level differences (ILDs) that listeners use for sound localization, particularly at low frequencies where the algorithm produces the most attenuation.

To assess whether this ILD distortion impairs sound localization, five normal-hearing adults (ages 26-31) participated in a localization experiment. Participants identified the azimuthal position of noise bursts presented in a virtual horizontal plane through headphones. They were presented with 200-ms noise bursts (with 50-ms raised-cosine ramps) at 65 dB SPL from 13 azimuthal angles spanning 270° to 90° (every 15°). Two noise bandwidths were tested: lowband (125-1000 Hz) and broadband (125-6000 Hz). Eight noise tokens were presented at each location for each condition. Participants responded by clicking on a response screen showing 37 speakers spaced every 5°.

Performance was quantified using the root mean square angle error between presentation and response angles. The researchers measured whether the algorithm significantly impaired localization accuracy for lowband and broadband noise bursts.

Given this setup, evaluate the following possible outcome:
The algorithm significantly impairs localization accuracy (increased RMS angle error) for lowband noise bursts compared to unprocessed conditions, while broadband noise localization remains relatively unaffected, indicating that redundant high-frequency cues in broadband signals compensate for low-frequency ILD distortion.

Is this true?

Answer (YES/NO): NO